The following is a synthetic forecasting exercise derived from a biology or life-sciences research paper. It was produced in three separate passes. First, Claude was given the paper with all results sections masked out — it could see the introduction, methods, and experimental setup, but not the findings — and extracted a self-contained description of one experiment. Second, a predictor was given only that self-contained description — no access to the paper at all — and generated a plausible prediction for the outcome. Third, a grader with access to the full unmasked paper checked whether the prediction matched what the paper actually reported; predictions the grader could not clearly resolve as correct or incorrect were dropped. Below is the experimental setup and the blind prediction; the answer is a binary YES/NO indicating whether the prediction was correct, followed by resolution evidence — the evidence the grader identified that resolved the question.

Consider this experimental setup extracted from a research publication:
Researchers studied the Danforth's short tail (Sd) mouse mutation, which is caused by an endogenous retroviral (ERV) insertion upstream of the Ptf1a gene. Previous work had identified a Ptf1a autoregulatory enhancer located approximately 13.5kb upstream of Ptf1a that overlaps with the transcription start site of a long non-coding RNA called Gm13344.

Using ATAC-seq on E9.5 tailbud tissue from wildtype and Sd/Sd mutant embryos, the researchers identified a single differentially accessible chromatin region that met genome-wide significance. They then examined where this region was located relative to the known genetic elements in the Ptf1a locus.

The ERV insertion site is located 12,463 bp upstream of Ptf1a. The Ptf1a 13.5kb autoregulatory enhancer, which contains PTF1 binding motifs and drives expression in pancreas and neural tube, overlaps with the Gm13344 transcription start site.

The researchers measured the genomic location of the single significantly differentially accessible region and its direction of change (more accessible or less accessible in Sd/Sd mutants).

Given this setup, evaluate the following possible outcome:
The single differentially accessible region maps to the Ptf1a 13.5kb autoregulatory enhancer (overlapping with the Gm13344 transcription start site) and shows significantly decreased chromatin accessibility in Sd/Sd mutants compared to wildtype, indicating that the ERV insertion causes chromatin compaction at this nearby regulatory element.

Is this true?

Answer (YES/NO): NO